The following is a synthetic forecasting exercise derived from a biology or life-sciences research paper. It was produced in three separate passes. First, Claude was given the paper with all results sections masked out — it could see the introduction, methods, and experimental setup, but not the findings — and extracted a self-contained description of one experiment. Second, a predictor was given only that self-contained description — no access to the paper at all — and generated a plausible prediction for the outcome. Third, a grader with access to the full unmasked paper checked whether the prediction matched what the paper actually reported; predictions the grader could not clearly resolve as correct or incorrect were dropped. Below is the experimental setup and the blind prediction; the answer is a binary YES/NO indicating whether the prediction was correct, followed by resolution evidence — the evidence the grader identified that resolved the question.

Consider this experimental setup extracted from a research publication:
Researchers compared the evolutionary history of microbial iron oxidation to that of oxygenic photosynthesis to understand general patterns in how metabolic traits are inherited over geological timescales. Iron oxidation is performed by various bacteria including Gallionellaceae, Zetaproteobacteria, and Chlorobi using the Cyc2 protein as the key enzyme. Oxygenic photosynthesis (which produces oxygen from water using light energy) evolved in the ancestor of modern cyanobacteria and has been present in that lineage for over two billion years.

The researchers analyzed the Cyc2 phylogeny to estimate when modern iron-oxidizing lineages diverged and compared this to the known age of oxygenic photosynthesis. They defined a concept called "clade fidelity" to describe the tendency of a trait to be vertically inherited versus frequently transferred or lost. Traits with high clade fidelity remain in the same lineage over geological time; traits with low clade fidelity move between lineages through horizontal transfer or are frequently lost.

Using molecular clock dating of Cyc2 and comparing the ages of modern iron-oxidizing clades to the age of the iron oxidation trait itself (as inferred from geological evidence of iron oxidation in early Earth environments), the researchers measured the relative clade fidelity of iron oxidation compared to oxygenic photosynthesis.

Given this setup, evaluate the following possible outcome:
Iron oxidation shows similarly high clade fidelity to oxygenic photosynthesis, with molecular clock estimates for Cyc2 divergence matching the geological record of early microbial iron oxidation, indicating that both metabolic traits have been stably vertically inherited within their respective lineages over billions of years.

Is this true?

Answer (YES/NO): NO